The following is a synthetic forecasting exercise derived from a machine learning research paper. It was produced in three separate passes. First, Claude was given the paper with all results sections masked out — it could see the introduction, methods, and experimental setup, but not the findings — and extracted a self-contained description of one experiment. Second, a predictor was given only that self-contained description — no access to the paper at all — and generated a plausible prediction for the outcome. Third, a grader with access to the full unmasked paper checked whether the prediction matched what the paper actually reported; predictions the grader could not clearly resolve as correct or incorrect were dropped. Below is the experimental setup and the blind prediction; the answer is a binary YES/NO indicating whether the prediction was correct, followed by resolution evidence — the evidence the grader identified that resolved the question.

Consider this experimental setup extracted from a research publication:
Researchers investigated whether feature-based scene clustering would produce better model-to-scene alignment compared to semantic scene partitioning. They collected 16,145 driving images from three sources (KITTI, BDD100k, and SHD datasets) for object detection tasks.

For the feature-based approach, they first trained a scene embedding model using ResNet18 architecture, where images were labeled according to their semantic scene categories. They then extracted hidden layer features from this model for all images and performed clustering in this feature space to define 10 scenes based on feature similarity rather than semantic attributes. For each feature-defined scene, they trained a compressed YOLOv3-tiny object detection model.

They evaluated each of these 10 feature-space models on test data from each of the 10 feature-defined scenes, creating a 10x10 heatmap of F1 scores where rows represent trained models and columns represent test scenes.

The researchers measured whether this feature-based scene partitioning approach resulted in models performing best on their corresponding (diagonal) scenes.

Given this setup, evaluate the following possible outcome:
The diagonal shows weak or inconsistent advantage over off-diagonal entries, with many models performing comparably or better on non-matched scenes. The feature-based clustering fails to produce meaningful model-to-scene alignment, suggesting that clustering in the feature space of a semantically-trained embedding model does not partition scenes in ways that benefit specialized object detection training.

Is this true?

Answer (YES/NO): YES